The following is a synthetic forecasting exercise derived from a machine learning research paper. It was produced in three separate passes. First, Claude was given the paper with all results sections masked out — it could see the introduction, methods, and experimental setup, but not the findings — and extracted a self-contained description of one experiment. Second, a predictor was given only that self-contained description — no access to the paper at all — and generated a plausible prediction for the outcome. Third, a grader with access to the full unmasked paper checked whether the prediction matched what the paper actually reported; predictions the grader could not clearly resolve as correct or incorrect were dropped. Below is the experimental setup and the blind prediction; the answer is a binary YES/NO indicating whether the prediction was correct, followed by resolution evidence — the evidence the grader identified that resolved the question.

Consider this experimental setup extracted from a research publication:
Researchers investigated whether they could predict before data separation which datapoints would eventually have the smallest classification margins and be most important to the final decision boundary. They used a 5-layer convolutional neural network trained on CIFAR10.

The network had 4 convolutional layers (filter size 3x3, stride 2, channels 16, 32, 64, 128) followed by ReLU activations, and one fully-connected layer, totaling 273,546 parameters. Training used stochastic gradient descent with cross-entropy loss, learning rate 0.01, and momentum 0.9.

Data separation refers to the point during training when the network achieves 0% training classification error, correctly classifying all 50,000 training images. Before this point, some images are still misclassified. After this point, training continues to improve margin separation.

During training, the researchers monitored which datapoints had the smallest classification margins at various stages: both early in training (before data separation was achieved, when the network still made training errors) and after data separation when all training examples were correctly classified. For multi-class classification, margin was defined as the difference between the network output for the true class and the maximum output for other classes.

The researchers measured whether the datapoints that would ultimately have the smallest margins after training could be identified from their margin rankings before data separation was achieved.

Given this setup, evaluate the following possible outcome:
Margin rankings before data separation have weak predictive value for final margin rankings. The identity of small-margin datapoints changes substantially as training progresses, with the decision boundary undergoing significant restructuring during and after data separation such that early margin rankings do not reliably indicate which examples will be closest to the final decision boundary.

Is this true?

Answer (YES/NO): YES